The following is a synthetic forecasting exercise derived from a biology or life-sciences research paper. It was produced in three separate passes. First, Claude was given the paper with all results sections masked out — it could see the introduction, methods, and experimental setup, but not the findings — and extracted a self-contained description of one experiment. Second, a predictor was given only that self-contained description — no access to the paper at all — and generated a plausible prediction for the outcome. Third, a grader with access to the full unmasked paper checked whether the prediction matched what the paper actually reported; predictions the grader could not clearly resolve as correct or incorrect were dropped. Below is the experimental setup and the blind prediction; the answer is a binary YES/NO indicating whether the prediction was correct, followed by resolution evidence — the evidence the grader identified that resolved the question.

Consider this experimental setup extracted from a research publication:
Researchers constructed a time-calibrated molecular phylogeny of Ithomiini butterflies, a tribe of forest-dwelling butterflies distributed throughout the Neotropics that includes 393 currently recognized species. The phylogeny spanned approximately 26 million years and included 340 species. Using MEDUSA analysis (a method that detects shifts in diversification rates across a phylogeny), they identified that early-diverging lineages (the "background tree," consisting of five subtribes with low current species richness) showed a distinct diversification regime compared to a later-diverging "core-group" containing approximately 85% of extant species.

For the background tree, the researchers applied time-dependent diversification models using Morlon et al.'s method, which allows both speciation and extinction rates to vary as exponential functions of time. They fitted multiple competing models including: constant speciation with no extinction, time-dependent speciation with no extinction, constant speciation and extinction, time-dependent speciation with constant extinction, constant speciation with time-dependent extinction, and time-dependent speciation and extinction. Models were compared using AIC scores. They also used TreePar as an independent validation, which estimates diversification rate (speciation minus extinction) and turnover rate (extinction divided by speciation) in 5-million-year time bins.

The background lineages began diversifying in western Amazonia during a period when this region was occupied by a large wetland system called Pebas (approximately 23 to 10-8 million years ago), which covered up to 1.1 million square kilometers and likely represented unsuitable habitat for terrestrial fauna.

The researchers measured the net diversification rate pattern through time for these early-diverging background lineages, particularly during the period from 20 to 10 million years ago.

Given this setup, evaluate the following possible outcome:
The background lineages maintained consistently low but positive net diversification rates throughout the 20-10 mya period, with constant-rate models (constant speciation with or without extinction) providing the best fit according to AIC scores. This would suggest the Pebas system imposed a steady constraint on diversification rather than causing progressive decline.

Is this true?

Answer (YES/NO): NO